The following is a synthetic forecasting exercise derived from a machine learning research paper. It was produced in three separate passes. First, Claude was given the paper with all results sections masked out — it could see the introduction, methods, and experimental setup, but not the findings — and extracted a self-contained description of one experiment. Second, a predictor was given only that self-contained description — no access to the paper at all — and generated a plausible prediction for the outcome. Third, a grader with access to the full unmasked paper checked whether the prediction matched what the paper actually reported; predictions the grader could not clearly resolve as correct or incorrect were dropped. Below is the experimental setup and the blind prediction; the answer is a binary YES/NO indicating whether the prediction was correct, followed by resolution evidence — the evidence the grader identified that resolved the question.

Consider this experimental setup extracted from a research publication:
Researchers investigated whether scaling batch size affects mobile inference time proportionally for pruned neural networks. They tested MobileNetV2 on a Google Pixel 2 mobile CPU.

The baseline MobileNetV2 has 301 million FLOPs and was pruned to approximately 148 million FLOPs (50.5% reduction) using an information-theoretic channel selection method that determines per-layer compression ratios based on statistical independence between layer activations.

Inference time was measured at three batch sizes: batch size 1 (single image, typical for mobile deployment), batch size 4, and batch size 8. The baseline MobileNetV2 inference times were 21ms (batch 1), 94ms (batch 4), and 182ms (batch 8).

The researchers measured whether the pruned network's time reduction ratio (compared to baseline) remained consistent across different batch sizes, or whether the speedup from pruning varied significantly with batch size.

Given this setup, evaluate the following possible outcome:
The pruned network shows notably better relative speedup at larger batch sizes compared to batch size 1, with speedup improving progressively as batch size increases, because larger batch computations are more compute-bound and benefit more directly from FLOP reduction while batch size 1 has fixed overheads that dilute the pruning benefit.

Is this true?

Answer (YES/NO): NO